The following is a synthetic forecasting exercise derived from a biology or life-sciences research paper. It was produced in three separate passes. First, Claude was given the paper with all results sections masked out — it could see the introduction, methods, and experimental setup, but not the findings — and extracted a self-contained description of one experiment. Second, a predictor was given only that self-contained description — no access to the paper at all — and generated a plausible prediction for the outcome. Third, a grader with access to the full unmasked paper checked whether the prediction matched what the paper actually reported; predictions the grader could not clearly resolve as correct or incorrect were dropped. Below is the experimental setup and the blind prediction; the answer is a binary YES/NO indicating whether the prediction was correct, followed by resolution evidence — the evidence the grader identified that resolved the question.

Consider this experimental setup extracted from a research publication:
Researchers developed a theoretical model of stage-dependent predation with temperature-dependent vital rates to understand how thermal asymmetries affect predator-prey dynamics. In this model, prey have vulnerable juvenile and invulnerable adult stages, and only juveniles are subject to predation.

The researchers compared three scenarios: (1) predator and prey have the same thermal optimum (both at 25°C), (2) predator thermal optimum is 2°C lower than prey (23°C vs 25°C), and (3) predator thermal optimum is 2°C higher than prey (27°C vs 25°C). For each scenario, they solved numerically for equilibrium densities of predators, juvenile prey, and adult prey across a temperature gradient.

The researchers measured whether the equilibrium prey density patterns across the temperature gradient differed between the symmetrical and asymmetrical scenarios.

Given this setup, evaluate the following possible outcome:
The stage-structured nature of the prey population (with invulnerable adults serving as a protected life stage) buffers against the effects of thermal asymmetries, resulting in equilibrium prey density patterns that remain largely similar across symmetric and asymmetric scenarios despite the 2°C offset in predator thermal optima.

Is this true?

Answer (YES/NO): NO